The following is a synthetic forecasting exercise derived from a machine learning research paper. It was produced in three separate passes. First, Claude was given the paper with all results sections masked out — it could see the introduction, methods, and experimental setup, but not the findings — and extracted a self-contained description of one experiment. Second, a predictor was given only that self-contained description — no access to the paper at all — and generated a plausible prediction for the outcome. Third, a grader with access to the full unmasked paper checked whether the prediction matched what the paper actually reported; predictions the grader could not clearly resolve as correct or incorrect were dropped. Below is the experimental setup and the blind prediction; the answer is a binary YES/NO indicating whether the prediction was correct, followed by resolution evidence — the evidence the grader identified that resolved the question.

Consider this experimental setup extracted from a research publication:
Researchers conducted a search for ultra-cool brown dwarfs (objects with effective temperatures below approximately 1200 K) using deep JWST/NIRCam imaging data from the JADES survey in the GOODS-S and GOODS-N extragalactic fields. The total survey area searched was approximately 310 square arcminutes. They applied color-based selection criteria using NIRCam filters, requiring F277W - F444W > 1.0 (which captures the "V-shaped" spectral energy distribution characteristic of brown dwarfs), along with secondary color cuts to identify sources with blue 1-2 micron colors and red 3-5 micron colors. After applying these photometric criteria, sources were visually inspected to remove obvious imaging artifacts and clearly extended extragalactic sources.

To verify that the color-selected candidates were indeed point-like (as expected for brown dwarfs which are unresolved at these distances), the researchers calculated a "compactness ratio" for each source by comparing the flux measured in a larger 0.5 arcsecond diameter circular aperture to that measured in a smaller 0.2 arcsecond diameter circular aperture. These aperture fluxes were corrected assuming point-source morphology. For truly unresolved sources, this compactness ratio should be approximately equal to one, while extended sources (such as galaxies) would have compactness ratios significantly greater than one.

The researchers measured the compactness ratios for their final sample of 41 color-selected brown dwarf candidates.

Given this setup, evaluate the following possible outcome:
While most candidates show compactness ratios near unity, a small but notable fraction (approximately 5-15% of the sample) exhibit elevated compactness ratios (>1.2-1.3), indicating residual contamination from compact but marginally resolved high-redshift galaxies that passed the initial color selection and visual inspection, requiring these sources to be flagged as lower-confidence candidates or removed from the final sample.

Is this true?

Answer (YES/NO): NO